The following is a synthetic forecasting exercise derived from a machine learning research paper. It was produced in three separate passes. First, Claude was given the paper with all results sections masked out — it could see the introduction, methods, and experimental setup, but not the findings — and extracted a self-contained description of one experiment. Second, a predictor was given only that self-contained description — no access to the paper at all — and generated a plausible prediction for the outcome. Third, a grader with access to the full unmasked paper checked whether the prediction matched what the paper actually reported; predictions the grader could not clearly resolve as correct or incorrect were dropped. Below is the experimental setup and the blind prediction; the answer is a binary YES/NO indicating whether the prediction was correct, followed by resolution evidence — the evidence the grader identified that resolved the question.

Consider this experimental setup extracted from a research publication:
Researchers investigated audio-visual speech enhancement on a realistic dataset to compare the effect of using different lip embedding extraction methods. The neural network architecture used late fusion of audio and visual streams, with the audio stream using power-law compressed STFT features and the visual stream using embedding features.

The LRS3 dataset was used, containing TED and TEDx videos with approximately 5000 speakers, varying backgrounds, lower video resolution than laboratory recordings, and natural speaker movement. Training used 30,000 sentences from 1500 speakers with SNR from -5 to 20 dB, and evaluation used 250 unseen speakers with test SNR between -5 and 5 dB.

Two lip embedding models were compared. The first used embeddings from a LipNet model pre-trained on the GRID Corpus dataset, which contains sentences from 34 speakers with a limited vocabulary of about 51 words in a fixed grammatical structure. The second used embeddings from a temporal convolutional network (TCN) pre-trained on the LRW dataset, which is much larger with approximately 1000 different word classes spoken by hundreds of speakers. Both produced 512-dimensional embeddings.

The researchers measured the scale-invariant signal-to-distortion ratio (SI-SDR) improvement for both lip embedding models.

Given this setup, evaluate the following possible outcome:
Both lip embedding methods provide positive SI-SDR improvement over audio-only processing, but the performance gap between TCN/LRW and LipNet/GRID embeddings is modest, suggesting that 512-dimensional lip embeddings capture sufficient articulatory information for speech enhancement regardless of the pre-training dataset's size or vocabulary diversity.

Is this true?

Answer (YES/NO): NO